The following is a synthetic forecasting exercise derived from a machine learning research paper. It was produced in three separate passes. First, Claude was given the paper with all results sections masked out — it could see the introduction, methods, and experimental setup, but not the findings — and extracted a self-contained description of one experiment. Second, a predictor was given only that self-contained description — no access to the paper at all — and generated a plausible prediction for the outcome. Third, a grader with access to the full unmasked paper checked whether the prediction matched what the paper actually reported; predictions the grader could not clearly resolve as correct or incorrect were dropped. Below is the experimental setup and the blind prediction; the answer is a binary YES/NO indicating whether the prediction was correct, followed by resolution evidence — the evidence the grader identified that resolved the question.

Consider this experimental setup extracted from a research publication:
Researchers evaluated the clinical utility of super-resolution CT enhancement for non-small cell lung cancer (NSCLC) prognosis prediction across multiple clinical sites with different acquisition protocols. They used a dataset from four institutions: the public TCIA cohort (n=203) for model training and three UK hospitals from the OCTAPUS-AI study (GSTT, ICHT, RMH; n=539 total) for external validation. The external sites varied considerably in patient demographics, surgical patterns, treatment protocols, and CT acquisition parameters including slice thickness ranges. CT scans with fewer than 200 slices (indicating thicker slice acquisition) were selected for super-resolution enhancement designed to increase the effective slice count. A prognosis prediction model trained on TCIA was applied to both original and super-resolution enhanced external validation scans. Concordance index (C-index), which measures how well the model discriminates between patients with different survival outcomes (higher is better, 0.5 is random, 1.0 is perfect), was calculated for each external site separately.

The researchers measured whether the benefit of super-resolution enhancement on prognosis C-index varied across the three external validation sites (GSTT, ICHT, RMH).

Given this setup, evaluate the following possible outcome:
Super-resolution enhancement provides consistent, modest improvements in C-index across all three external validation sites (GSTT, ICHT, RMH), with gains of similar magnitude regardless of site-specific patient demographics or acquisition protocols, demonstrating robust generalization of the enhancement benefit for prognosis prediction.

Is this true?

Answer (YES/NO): YES